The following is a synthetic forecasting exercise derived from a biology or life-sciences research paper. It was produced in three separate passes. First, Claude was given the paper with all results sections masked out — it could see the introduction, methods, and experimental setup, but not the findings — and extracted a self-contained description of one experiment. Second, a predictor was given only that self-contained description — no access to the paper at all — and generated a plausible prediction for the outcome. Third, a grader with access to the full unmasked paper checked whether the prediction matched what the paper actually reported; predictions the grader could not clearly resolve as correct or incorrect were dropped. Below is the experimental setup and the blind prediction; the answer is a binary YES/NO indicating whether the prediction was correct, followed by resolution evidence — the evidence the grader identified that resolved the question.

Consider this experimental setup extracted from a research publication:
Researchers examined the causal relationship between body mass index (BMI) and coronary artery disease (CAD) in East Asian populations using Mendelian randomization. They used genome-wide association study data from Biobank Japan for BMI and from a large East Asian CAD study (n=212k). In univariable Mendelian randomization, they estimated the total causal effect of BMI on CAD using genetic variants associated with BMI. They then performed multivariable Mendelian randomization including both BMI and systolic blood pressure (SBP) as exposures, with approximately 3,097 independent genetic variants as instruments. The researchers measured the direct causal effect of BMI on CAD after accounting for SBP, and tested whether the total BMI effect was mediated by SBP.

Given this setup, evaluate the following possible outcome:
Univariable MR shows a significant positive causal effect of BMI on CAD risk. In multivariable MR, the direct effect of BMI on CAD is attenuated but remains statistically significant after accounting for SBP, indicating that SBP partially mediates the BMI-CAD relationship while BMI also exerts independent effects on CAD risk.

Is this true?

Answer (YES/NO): NO